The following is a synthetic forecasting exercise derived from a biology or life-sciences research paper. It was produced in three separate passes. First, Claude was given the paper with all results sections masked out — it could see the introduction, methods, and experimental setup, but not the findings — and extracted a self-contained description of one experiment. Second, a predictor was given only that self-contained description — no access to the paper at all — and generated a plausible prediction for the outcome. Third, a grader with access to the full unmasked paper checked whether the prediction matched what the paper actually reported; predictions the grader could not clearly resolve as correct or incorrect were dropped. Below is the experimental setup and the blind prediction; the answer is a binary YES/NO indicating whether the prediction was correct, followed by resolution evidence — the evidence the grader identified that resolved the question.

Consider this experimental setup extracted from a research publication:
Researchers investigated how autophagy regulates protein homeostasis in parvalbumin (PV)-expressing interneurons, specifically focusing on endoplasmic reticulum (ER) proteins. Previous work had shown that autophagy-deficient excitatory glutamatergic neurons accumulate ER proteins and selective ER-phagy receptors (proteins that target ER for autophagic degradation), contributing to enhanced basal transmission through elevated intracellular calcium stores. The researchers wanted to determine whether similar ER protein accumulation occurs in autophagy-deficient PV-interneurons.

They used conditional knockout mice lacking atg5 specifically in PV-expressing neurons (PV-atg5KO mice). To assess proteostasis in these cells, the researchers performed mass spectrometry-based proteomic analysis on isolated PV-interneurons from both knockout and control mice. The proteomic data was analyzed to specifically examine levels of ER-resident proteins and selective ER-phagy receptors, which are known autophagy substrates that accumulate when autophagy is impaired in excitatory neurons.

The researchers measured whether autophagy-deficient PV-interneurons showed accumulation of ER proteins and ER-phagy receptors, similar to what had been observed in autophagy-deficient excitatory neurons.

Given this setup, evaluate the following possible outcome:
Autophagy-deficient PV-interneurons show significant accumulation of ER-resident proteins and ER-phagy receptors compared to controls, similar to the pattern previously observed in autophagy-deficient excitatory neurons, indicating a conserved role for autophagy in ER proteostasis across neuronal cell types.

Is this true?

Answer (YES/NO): NO